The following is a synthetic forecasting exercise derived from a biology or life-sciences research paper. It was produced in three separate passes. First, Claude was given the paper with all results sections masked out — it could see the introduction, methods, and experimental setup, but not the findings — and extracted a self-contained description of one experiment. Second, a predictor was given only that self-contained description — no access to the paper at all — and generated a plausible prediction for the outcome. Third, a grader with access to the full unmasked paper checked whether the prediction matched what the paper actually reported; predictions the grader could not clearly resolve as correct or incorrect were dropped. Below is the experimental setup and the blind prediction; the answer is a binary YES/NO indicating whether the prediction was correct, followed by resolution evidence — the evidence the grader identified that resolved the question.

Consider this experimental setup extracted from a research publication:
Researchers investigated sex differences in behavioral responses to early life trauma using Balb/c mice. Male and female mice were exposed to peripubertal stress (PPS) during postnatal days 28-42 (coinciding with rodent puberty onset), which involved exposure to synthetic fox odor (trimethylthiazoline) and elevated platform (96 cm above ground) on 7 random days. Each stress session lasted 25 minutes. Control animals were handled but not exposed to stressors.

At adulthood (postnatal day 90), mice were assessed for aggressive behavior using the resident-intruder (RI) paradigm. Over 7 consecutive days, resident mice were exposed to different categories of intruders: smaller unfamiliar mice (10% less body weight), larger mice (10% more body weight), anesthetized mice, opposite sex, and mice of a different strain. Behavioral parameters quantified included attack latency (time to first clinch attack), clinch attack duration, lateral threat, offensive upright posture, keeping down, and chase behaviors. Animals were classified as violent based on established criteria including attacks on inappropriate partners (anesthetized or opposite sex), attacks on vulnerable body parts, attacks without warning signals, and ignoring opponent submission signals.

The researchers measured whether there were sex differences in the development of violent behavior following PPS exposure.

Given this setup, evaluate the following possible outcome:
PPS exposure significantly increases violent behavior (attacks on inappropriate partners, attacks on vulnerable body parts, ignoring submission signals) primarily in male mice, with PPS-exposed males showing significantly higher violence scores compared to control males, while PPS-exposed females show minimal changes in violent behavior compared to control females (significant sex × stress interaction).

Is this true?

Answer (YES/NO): YES